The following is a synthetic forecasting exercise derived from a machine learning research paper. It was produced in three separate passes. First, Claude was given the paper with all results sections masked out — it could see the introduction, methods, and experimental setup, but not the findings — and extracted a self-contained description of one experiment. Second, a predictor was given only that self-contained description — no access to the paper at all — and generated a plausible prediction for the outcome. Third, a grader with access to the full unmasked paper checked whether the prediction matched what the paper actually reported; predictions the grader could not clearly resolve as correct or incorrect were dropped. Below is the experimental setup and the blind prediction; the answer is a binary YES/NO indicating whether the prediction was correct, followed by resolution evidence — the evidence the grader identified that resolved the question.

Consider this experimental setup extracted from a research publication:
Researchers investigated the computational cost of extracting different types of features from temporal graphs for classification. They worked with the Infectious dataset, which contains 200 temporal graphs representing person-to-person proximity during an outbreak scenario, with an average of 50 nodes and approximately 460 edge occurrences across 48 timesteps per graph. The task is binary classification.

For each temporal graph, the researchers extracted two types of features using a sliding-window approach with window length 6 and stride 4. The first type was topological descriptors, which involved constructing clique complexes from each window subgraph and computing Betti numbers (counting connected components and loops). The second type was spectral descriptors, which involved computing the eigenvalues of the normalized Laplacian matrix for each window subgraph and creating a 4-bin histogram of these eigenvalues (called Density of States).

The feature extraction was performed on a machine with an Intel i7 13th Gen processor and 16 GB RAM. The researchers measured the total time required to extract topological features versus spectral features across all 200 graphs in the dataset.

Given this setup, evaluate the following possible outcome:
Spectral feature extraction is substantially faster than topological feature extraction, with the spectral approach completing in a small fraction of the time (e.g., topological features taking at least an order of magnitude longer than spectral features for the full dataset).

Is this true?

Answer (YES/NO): NO